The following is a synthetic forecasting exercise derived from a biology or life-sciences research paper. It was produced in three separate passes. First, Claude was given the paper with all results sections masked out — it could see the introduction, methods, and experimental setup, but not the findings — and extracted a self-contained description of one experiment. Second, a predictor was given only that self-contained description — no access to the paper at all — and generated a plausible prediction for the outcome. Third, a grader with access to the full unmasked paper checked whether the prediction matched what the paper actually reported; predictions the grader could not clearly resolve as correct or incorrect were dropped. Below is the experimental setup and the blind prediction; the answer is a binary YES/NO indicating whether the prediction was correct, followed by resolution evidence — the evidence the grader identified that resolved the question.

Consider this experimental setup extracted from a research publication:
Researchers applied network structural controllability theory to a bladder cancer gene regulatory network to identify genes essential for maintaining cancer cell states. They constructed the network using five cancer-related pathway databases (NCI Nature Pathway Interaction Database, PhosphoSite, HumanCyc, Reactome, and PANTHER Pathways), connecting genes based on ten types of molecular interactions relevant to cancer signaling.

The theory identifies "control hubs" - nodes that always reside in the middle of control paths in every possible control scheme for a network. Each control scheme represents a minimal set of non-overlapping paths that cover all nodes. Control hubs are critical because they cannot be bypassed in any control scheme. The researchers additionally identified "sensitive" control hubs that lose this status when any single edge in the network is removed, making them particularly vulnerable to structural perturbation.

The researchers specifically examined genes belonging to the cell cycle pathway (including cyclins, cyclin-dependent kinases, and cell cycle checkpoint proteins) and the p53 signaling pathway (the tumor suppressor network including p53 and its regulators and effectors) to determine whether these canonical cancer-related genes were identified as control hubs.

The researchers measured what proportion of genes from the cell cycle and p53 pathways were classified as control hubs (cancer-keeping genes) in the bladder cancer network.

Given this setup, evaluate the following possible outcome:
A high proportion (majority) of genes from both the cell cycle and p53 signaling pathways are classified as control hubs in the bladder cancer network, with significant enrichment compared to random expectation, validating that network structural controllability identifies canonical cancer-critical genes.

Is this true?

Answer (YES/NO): YES